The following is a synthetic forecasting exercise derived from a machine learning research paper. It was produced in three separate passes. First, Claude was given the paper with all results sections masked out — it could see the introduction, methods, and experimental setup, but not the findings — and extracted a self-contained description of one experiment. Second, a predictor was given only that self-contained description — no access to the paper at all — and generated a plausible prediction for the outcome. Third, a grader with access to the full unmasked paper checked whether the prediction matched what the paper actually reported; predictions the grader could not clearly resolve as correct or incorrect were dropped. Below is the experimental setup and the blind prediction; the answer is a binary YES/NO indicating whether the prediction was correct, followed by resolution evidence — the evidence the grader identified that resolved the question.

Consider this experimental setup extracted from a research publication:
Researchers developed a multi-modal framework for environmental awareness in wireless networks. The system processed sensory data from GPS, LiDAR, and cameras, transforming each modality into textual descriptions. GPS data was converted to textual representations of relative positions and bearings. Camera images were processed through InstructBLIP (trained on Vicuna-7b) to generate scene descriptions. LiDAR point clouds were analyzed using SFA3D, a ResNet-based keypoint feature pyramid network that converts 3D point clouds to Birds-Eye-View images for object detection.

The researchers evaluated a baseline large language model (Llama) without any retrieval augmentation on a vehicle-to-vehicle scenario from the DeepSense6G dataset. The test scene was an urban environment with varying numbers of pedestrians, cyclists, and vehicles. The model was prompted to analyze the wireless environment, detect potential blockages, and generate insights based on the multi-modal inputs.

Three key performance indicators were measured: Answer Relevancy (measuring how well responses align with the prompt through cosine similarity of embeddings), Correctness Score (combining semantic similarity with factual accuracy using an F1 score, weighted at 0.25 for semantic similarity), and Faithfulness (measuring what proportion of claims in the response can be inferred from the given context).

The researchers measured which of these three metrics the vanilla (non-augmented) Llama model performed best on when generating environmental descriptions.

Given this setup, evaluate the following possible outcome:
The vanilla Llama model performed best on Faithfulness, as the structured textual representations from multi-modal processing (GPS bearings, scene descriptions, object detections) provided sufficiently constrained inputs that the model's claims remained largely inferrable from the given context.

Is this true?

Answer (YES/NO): NO